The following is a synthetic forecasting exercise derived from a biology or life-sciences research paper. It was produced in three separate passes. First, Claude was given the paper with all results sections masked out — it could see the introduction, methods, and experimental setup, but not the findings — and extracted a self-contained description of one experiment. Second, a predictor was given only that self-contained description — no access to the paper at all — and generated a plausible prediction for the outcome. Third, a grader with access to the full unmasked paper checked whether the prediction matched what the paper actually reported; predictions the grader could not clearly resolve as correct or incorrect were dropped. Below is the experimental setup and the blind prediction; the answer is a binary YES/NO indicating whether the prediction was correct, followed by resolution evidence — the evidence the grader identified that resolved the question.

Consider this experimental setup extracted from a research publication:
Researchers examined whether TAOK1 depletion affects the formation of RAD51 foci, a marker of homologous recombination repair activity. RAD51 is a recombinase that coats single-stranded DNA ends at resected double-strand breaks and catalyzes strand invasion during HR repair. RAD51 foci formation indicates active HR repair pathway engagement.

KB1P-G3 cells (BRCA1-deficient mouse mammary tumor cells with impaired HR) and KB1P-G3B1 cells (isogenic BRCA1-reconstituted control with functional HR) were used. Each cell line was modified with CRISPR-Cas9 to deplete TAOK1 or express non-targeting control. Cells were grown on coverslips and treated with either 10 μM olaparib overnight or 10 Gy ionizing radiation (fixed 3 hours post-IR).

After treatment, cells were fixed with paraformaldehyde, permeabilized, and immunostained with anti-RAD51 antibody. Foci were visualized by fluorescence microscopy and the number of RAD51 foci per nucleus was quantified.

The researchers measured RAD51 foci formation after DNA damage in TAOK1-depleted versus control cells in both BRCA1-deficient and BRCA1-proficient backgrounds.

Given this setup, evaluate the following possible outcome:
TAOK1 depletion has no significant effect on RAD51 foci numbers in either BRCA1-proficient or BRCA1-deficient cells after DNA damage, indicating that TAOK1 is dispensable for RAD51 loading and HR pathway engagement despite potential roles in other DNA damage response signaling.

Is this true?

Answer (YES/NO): NO